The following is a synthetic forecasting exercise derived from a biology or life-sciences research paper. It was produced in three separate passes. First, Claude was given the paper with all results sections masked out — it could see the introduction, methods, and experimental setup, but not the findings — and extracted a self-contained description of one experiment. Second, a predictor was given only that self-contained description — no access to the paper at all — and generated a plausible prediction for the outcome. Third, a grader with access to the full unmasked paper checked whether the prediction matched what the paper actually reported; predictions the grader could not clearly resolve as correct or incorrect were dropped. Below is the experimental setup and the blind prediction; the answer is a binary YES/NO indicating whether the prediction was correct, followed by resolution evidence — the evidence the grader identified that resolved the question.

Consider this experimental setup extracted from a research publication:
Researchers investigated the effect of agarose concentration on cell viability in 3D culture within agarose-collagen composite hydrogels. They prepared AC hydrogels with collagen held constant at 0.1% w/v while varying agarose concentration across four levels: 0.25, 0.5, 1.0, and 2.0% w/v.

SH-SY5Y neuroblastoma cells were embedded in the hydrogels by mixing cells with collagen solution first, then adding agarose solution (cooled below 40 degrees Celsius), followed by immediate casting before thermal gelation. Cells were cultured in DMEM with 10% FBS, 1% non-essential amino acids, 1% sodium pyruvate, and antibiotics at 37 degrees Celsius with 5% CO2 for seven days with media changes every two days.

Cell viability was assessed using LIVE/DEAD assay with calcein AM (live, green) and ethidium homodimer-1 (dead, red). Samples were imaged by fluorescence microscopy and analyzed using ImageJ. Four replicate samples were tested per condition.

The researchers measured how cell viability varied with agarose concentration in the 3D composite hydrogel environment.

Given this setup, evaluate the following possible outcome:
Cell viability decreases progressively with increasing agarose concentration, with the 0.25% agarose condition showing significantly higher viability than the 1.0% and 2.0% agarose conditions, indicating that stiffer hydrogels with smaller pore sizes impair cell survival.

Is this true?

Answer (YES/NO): NO